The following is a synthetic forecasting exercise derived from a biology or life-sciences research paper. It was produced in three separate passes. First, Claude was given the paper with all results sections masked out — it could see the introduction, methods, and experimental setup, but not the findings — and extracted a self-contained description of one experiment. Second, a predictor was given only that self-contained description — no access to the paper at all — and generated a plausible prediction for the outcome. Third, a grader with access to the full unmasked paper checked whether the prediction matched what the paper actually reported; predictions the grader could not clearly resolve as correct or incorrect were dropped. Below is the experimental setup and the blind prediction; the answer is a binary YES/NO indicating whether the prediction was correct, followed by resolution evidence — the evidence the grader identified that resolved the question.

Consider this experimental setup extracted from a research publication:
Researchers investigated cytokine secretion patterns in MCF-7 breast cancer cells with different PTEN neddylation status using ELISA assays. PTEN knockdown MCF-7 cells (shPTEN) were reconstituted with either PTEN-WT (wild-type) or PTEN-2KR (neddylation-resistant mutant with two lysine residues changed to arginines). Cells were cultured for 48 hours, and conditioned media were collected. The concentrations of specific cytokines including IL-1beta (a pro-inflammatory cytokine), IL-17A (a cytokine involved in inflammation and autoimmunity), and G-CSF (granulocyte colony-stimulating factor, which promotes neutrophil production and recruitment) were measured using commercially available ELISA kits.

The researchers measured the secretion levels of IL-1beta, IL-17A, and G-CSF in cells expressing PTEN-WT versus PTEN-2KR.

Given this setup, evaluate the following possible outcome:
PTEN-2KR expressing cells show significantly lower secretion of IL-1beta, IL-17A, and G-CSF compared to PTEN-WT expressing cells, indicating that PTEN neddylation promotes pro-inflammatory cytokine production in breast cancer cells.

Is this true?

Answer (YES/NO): YES